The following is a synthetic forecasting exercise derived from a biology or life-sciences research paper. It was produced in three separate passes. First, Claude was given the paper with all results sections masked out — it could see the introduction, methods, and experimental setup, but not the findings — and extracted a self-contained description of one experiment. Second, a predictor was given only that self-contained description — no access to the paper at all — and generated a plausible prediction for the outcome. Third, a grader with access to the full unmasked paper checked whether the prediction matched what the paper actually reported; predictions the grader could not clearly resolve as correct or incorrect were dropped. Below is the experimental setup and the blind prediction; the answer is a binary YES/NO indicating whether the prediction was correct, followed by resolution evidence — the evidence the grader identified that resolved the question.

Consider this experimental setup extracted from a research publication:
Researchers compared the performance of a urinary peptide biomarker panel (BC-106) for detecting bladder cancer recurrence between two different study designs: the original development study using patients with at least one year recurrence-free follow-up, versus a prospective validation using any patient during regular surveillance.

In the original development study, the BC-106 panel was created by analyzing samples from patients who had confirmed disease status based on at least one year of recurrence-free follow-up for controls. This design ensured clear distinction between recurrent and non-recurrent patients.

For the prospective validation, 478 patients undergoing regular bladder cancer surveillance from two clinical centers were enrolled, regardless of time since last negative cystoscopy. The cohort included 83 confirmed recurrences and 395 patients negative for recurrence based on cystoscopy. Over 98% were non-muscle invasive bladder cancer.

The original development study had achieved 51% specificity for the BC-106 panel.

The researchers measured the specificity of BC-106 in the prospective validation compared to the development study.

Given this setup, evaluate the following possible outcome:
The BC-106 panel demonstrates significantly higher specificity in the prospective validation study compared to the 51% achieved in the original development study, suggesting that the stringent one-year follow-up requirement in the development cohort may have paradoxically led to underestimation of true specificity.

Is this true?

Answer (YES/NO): NO